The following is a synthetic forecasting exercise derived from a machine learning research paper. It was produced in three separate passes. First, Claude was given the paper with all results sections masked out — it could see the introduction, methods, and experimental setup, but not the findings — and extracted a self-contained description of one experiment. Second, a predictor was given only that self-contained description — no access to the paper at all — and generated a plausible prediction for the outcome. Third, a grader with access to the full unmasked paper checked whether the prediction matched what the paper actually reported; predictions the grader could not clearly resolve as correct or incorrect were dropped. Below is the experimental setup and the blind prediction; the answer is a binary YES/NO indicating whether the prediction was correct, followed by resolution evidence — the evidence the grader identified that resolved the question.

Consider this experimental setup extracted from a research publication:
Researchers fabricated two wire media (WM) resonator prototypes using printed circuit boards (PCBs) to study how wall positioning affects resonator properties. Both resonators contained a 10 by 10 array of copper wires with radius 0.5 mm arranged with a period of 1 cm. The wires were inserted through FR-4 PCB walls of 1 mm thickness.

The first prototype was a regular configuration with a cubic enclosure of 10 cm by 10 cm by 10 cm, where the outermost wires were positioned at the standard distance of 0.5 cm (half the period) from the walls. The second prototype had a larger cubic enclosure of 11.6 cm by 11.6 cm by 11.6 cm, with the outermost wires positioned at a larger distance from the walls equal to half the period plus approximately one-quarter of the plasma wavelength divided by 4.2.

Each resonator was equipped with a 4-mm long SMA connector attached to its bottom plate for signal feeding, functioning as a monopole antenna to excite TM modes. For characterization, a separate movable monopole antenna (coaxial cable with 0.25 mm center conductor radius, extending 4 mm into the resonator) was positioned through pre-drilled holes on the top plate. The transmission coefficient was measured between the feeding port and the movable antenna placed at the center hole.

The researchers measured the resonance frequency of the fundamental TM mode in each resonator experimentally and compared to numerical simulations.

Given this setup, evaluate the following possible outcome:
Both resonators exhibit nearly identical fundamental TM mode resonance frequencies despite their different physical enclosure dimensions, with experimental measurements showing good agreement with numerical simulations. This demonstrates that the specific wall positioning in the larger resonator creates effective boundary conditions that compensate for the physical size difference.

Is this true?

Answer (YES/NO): NO